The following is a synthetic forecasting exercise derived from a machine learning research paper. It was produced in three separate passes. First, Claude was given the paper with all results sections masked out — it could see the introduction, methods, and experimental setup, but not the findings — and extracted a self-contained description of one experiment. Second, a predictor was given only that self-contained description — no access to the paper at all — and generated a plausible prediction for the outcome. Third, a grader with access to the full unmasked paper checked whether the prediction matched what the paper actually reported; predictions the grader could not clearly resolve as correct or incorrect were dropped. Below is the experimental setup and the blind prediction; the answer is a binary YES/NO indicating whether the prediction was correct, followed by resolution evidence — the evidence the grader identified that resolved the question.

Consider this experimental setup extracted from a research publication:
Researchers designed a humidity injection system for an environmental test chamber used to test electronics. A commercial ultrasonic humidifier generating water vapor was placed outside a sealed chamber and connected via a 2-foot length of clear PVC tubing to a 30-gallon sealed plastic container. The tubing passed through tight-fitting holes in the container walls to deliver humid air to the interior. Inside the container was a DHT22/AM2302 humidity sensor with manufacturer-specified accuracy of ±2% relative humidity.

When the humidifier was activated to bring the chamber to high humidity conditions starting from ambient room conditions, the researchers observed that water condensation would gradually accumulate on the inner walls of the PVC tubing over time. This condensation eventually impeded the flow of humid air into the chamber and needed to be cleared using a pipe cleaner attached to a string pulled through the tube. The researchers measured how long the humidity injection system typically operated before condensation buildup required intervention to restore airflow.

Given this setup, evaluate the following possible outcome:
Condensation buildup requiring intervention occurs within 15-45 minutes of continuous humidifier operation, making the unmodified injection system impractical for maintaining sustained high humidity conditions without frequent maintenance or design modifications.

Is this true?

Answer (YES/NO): NO